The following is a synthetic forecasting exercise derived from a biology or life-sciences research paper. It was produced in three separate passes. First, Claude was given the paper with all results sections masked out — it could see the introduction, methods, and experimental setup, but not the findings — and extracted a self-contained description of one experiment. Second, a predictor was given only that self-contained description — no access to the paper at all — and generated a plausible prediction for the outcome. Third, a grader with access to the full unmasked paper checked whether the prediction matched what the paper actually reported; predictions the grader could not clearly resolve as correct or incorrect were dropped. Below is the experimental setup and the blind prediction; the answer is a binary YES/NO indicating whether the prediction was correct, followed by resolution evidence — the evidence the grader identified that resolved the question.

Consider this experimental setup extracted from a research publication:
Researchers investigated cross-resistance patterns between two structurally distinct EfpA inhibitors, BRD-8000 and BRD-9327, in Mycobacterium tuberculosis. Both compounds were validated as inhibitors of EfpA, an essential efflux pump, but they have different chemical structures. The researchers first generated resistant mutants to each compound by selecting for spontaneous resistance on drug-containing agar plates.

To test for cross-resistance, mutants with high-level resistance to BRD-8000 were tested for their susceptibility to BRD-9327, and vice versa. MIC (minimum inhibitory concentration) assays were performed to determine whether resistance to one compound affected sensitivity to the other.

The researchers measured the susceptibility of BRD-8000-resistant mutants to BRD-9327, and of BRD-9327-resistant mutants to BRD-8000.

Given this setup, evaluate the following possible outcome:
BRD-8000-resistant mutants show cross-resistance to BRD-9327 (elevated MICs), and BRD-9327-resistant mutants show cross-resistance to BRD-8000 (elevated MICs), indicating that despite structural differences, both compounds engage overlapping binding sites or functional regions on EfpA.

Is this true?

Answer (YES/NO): NO